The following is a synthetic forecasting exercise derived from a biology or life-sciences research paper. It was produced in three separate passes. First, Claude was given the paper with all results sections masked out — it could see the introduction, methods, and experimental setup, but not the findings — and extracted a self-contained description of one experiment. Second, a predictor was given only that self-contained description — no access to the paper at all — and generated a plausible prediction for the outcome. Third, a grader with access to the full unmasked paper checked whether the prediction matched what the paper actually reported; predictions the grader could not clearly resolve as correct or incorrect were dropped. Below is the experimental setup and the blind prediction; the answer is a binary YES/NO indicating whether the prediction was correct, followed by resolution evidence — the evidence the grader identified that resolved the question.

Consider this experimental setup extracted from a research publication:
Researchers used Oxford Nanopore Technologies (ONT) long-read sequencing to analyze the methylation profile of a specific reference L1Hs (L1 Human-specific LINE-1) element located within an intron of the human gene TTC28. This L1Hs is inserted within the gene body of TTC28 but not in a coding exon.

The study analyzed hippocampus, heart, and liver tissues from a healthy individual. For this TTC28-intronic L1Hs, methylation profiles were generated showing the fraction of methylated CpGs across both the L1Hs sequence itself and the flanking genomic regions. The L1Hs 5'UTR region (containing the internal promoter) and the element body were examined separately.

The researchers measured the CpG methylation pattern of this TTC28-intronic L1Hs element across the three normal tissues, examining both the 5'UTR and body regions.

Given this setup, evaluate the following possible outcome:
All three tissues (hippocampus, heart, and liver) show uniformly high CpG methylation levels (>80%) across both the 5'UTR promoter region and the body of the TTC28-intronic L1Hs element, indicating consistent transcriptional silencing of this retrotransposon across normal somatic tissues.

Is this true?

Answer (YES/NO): NO